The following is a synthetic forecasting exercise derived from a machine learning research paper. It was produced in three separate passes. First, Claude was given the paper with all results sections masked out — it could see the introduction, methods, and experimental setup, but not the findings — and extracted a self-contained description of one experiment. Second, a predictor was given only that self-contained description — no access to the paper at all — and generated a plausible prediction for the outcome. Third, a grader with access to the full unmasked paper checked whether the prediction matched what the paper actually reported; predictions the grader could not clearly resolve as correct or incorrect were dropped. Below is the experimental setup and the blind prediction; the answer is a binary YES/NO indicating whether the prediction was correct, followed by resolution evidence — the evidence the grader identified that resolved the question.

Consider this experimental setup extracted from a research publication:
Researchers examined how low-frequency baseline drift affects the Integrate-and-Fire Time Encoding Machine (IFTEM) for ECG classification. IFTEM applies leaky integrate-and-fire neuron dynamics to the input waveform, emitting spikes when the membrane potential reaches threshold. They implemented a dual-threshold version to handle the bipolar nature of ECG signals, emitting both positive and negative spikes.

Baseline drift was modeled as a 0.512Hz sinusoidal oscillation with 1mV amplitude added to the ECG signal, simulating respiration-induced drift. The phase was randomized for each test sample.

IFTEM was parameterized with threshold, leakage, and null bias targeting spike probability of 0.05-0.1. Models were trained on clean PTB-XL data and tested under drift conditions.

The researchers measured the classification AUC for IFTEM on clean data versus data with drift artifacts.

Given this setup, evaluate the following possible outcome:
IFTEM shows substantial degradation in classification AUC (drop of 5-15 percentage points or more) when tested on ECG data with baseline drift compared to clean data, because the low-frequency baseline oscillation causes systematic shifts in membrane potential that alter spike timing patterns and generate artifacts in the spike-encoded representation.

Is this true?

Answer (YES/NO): NO